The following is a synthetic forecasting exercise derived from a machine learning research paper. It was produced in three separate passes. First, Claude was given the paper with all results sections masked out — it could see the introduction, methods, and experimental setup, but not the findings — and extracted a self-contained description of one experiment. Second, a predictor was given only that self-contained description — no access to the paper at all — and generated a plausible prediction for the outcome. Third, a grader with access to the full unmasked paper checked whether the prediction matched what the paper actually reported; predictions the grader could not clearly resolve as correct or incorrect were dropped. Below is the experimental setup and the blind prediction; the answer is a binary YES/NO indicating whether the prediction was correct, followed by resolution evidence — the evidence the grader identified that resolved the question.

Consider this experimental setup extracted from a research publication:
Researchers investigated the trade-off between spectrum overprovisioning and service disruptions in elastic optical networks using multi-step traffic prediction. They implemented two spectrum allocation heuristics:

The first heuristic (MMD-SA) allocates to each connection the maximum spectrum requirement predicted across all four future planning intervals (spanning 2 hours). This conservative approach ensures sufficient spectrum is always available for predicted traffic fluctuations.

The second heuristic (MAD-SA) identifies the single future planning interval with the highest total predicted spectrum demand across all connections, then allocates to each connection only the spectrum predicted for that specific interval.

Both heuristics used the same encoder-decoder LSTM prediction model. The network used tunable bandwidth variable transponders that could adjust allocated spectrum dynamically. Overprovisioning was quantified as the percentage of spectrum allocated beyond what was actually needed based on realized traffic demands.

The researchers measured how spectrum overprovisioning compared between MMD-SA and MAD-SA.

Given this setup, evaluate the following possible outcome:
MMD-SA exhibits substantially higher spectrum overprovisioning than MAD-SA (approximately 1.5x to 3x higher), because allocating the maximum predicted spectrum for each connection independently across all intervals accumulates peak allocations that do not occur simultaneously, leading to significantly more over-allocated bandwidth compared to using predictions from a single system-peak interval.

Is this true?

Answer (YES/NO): NO